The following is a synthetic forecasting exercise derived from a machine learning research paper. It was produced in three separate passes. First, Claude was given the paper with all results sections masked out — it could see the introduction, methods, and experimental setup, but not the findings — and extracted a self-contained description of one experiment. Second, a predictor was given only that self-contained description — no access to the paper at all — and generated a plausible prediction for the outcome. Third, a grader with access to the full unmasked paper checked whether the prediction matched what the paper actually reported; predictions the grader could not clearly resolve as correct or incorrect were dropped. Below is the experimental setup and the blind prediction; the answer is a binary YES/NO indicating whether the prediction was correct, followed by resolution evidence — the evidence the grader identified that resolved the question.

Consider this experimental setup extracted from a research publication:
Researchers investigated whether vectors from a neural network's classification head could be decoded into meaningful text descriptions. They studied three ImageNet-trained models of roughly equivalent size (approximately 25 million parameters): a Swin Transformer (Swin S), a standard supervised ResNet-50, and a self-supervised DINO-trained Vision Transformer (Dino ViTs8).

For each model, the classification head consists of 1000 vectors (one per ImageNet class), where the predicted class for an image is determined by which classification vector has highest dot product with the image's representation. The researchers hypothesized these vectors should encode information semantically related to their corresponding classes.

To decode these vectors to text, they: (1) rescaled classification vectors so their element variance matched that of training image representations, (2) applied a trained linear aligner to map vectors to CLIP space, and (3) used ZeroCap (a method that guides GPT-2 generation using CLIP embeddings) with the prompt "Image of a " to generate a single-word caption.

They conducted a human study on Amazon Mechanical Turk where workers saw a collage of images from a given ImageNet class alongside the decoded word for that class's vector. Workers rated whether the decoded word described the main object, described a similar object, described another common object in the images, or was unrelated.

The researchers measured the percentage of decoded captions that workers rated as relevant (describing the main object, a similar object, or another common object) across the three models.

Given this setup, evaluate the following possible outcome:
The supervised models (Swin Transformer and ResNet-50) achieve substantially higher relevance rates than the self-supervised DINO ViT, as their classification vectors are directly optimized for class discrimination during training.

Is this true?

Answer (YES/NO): NO